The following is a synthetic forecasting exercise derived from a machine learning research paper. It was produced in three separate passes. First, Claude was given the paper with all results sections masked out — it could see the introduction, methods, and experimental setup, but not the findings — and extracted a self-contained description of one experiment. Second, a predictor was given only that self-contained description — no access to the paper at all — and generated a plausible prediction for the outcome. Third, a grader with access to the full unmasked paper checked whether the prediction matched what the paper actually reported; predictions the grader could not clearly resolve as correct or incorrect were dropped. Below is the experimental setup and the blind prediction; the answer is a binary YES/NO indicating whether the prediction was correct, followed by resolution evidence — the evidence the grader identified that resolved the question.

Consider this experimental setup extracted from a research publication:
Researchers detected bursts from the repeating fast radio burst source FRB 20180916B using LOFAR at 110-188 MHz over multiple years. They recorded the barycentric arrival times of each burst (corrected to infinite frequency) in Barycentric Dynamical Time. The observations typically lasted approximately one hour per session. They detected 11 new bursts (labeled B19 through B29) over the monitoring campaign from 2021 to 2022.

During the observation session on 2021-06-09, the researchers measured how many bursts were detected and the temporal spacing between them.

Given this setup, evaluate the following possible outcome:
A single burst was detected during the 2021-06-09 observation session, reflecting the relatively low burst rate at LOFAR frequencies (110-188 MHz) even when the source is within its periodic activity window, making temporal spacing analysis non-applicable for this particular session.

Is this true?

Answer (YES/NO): NO